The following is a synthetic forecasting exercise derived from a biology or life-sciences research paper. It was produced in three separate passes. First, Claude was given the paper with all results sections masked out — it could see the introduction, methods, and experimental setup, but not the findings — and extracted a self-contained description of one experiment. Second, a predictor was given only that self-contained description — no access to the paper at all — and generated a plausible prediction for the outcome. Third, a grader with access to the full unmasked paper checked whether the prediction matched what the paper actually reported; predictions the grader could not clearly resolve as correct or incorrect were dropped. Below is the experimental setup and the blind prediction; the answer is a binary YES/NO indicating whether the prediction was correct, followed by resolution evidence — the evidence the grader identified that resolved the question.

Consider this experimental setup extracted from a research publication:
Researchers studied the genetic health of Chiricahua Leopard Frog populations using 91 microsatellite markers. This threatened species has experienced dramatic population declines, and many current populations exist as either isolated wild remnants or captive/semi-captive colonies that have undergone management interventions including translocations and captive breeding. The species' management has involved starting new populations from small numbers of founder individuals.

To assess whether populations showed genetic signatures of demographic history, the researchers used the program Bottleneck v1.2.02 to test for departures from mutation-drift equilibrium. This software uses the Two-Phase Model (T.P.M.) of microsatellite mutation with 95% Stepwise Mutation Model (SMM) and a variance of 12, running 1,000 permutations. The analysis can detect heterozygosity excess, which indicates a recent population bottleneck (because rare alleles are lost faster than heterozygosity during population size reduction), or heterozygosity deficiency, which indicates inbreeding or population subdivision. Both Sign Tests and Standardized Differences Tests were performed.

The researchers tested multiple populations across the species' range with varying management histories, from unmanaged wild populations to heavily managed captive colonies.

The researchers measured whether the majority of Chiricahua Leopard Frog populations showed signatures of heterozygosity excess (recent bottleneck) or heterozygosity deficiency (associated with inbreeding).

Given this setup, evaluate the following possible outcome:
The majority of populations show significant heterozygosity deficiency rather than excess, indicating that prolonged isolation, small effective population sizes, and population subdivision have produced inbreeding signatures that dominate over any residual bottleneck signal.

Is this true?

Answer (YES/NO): NO